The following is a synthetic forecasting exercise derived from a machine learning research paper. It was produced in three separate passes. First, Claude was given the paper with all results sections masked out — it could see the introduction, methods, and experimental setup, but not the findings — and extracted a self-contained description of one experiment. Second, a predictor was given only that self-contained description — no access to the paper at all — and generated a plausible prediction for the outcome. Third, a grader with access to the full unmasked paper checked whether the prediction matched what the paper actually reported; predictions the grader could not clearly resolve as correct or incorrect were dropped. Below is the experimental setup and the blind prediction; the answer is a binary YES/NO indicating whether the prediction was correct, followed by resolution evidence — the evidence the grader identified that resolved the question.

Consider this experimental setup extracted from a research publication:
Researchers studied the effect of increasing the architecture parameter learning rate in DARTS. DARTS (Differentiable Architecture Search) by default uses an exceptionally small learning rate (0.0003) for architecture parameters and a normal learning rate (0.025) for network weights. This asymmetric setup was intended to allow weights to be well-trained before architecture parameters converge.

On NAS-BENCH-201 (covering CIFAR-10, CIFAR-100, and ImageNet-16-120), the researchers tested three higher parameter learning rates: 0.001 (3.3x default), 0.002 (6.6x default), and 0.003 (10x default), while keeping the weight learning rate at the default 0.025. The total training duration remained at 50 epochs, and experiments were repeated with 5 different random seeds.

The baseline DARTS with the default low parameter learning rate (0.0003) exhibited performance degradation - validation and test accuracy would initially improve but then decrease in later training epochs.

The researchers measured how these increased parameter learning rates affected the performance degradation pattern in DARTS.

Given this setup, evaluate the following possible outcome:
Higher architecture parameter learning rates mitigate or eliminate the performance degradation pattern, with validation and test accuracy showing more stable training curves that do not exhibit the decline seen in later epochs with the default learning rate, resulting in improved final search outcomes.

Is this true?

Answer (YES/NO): YES